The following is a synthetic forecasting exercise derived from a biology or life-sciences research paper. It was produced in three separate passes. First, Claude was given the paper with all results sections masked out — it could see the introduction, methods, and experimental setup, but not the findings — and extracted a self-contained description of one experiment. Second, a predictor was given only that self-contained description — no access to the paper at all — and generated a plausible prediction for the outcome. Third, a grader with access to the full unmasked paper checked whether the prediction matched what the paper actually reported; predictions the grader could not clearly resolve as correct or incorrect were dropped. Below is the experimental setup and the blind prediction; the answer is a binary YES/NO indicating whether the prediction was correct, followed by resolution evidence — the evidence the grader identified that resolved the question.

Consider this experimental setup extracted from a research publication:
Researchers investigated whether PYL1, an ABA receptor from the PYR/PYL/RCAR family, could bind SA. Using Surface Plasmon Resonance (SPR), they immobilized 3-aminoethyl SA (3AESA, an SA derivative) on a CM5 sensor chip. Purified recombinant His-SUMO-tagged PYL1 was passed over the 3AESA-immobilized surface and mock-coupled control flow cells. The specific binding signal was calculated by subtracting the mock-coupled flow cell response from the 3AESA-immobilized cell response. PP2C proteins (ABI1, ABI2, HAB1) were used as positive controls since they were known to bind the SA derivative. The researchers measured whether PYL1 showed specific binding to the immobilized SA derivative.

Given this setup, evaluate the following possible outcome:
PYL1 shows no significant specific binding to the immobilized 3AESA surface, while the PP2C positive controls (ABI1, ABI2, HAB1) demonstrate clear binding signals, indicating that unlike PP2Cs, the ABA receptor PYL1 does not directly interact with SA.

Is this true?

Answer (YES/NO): NO